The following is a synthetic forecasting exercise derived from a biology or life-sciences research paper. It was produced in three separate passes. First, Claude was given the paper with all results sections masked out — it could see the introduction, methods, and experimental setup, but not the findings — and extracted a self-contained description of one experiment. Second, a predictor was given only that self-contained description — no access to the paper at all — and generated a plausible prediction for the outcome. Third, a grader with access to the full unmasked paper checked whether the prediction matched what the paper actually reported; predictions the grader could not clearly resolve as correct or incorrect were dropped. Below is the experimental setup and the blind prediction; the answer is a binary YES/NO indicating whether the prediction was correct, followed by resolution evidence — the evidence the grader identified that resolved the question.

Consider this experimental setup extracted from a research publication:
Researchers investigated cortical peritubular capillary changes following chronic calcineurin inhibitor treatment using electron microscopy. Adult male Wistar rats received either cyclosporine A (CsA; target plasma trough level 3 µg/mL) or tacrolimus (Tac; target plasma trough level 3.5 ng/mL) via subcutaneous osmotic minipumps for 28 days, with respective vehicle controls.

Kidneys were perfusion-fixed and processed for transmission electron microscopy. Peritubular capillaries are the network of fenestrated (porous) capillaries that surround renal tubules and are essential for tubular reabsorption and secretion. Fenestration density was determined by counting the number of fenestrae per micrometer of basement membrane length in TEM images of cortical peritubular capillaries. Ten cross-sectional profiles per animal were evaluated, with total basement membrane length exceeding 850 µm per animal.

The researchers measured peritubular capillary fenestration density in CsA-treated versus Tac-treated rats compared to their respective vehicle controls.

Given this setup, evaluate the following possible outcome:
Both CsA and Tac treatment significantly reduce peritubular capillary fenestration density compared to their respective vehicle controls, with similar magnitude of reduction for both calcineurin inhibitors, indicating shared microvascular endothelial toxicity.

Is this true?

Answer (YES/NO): NO